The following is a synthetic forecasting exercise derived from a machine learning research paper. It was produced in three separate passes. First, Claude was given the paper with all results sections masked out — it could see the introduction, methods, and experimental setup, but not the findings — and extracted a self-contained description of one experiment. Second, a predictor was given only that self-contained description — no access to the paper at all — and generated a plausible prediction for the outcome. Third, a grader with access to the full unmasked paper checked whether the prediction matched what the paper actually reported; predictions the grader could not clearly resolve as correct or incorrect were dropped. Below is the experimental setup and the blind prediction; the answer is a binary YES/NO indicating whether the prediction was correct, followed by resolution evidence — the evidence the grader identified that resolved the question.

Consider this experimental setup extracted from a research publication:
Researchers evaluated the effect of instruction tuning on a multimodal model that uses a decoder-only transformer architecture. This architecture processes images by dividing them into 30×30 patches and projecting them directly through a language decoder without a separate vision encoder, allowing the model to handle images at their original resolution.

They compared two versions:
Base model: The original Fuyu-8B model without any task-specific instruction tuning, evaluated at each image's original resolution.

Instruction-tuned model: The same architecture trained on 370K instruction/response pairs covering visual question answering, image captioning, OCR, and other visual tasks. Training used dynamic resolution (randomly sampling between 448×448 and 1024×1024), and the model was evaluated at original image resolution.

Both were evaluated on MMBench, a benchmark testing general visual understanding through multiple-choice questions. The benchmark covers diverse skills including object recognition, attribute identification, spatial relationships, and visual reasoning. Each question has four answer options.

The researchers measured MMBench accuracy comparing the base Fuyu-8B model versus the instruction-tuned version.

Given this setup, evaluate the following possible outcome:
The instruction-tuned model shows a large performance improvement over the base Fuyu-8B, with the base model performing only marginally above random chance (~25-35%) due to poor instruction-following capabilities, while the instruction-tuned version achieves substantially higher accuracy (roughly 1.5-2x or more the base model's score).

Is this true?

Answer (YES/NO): NO